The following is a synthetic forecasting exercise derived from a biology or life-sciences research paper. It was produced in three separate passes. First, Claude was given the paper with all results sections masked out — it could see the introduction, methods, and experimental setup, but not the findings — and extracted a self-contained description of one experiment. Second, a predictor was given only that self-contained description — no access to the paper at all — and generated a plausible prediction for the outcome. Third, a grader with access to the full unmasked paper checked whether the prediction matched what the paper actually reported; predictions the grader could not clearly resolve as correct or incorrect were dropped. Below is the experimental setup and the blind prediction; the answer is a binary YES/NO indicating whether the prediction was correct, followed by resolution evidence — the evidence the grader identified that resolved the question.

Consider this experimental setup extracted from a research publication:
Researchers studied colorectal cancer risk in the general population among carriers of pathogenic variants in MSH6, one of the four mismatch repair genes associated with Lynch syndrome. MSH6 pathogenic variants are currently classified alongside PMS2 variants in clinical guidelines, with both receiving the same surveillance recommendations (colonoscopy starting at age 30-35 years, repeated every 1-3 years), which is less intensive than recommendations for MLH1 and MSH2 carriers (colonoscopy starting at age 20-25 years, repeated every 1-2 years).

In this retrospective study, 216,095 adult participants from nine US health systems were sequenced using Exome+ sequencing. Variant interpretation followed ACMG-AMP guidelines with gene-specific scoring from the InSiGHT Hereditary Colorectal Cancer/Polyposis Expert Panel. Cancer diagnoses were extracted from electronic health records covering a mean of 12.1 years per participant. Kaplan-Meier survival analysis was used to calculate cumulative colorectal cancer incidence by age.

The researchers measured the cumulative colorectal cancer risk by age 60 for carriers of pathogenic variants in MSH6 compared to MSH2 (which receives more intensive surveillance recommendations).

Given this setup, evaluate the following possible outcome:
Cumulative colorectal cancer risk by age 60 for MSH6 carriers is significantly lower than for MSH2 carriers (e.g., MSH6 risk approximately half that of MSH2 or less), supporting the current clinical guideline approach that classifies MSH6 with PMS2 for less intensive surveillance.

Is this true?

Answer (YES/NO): YES